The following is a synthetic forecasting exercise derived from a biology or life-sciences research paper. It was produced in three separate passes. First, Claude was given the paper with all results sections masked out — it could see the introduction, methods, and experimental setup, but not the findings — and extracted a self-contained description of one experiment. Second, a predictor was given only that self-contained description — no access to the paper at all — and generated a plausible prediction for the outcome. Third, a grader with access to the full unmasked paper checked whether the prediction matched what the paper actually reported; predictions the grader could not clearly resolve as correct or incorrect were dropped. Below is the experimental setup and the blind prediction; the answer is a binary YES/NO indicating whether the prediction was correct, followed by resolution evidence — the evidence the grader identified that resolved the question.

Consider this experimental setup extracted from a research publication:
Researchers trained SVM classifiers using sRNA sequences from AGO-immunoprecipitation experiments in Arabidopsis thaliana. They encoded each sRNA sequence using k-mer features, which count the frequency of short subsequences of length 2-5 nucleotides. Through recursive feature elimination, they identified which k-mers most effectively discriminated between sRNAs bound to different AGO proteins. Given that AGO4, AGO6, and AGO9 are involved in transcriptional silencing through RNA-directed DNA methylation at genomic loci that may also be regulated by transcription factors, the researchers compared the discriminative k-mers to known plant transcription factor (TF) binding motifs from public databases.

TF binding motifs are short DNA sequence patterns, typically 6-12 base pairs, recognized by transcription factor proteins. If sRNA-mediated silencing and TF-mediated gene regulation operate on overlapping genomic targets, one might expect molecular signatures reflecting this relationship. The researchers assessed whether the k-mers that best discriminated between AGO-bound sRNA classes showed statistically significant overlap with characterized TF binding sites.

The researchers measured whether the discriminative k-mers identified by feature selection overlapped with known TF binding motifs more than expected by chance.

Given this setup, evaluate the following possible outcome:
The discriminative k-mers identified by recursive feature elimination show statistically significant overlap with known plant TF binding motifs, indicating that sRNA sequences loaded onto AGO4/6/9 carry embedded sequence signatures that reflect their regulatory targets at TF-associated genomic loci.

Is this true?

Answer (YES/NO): YES